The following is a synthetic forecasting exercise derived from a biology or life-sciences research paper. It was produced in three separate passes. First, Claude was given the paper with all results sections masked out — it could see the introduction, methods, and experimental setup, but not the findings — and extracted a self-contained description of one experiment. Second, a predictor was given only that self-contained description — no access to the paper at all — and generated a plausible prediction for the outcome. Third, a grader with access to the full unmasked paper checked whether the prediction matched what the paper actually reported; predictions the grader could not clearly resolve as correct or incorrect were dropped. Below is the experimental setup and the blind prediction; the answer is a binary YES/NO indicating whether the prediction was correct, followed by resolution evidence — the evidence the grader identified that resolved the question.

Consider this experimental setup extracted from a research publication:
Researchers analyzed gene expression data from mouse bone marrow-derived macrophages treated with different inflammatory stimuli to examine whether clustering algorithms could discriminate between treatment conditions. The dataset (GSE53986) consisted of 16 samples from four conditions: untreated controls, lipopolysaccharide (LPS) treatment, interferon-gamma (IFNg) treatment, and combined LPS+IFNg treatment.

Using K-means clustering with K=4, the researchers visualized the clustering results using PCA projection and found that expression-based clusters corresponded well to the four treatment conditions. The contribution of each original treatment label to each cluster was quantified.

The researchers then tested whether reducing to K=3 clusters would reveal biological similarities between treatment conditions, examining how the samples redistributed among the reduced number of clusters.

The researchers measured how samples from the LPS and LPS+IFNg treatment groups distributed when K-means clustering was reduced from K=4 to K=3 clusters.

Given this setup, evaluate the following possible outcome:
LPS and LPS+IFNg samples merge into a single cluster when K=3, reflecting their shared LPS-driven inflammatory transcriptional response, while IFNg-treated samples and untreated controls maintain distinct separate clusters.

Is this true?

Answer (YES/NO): YES